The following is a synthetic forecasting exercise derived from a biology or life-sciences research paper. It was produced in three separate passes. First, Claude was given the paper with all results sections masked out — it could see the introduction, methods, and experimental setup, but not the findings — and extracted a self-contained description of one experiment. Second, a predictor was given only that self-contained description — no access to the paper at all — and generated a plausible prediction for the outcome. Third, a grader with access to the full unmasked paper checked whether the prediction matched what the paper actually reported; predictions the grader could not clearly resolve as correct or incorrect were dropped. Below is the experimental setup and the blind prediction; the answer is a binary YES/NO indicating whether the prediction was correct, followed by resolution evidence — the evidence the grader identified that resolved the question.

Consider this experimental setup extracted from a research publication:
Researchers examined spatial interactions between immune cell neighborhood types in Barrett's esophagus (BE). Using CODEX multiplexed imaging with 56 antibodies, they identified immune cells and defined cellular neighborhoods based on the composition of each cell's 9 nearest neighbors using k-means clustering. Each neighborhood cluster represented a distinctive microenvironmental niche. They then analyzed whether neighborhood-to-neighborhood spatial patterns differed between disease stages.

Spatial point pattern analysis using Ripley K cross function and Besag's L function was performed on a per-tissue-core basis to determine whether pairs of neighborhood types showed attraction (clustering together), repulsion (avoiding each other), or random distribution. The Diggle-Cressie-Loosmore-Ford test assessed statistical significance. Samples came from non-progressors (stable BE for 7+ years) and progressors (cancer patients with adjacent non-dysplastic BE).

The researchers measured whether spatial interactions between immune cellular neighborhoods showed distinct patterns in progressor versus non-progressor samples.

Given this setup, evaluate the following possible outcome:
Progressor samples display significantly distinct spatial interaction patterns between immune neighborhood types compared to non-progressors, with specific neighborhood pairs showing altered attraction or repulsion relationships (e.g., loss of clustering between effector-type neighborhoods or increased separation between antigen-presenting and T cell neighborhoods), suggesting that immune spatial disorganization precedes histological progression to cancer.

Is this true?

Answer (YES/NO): NO